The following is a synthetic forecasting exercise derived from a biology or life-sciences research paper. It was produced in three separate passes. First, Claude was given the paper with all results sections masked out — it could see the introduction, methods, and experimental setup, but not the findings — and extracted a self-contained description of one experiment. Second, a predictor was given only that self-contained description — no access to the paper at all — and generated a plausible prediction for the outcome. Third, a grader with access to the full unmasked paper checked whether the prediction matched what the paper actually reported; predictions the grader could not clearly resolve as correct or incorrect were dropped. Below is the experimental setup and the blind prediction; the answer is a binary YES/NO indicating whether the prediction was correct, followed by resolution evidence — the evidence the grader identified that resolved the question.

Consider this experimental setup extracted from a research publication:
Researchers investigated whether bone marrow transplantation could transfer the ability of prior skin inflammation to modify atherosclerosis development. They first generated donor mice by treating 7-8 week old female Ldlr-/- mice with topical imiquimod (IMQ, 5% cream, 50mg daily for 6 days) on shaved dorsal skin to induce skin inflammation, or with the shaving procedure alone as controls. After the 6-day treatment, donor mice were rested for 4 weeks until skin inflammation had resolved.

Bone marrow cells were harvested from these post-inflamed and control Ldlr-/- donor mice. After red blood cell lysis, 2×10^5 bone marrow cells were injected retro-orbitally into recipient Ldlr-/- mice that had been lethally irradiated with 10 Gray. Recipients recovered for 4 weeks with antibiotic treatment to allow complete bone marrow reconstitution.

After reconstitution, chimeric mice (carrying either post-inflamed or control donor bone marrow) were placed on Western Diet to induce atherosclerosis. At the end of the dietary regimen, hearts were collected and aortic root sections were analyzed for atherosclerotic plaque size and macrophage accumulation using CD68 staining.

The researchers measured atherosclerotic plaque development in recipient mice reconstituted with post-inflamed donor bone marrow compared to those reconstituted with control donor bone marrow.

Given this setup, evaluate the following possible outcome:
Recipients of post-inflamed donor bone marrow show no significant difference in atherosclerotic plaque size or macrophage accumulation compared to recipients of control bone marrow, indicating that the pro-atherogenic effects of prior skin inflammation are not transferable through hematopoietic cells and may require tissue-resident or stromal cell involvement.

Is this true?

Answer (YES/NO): NO